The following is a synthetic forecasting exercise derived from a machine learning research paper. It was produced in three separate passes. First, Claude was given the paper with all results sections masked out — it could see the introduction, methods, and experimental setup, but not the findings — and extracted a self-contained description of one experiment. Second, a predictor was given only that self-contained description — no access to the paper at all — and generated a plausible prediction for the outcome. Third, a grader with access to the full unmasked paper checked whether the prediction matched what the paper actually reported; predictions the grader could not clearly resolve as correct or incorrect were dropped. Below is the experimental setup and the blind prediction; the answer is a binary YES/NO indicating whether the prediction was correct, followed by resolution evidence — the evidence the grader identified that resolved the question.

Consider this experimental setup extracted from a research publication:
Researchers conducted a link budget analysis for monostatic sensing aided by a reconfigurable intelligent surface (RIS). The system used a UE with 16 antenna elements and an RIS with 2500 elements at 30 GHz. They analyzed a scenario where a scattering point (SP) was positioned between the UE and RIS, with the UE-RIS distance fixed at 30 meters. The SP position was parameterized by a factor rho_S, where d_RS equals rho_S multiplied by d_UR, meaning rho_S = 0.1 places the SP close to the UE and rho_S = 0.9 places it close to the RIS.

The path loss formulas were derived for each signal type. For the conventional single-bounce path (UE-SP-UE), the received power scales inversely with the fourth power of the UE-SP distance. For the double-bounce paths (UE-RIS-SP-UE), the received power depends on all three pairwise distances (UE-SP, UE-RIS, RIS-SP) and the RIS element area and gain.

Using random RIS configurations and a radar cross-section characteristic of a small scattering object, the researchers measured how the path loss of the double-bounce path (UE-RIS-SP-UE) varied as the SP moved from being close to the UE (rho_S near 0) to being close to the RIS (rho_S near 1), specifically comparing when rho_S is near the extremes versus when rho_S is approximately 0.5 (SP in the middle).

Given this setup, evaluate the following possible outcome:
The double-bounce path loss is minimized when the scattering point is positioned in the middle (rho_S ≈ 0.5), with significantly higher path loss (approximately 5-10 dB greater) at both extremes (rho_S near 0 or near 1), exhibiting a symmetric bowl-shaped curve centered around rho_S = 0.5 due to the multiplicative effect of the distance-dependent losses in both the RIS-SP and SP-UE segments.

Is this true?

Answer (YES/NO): NO